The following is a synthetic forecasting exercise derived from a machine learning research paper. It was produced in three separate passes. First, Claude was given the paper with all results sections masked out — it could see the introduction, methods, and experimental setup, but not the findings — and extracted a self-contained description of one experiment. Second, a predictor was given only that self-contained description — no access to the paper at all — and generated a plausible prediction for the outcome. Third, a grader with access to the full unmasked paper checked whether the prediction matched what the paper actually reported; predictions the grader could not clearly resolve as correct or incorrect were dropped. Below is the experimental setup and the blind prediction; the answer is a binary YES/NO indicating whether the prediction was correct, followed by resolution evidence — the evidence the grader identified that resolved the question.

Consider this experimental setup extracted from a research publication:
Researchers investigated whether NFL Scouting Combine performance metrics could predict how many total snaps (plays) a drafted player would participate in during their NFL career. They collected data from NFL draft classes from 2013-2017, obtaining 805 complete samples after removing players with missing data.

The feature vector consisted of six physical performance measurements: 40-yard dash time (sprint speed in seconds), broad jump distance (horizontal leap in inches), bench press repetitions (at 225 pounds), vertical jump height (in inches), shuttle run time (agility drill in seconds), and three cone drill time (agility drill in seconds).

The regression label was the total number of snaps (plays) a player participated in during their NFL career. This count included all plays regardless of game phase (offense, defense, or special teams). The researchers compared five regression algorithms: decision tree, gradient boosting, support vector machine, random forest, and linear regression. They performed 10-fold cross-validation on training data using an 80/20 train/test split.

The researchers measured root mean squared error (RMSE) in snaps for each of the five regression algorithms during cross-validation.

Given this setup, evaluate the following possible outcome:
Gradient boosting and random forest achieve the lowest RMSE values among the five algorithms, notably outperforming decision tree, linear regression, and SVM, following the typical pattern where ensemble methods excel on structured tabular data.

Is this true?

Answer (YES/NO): NO